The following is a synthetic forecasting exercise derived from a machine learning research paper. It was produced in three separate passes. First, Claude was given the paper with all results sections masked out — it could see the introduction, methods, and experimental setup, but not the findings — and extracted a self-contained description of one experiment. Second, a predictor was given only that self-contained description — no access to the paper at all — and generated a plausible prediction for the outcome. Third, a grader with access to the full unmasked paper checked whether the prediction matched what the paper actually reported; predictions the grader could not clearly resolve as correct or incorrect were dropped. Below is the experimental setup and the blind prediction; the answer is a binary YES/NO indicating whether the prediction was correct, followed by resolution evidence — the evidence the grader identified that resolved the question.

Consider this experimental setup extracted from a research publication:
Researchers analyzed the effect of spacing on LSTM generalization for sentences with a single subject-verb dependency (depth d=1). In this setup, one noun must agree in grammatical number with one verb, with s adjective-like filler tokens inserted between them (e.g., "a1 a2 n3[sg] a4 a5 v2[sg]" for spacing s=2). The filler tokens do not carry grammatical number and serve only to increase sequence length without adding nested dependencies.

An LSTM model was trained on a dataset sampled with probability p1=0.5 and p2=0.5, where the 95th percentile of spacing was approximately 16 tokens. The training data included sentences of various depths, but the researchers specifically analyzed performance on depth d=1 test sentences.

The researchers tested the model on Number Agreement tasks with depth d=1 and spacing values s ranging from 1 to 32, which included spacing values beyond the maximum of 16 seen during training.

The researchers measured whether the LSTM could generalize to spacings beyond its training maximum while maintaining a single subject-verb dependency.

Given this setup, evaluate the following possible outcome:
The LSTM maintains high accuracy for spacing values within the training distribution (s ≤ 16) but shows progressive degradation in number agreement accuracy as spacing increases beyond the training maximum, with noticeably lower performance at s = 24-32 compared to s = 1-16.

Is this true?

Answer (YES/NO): NO